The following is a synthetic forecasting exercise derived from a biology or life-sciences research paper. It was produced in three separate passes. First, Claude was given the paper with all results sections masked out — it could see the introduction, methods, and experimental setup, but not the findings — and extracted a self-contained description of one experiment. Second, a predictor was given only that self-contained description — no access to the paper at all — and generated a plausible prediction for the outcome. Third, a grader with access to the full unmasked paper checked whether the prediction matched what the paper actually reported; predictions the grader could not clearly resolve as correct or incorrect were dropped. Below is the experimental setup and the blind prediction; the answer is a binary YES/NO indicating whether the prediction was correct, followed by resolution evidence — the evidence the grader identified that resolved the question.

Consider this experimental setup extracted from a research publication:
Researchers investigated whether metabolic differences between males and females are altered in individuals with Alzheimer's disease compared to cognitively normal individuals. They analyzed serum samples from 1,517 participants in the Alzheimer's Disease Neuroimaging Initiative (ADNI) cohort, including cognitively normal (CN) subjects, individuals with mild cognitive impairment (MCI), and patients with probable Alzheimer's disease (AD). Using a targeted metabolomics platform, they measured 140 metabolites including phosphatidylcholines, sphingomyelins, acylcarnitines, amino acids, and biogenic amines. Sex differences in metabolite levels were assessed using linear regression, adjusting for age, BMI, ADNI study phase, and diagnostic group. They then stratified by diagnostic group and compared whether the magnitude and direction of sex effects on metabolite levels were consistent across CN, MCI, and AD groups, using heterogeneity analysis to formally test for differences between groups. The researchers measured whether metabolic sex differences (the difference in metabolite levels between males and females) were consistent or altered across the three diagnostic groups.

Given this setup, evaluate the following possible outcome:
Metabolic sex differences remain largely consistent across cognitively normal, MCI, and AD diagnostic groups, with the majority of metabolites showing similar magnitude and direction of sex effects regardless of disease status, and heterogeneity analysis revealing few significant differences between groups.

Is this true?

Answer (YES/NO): YES